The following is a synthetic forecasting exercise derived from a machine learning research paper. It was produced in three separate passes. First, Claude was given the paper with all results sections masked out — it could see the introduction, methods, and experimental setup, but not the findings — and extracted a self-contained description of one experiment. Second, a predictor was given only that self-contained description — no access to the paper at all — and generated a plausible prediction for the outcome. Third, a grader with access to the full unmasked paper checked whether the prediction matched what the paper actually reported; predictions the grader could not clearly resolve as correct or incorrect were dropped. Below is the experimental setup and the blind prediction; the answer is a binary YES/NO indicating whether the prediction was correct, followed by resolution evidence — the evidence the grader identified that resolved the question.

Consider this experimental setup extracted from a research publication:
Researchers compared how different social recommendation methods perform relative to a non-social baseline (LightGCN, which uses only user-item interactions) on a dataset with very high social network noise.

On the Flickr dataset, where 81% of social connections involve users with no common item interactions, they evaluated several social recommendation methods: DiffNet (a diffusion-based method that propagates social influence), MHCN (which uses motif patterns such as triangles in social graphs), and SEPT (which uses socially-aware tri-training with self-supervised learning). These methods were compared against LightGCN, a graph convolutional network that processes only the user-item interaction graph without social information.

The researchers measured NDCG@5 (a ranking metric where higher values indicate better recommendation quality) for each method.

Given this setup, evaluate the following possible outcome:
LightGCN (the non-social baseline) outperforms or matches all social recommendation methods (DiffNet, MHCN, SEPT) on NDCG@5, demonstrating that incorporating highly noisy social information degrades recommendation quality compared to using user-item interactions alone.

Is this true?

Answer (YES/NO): YES